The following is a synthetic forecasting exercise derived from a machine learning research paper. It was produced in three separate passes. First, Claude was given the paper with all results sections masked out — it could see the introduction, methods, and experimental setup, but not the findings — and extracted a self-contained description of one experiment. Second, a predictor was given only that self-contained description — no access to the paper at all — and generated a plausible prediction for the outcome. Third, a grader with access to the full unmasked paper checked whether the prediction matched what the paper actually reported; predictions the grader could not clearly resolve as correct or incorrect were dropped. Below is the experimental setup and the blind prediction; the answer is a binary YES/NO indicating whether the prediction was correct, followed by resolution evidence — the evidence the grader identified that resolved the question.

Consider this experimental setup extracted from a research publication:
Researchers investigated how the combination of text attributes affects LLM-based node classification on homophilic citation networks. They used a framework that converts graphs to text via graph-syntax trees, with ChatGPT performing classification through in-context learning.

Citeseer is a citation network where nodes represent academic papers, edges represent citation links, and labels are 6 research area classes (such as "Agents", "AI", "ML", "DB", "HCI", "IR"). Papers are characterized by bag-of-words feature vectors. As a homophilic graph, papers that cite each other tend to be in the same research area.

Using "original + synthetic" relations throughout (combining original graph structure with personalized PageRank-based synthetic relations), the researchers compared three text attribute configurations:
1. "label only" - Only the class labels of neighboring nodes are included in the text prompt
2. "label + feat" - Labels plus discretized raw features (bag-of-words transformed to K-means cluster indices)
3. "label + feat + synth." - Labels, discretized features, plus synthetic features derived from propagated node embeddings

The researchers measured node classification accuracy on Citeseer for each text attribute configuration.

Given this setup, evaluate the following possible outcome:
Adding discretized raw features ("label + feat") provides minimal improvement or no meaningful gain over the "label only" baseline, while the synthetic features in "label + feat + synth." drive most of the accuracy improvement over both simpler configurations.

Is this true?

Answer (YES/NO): NO